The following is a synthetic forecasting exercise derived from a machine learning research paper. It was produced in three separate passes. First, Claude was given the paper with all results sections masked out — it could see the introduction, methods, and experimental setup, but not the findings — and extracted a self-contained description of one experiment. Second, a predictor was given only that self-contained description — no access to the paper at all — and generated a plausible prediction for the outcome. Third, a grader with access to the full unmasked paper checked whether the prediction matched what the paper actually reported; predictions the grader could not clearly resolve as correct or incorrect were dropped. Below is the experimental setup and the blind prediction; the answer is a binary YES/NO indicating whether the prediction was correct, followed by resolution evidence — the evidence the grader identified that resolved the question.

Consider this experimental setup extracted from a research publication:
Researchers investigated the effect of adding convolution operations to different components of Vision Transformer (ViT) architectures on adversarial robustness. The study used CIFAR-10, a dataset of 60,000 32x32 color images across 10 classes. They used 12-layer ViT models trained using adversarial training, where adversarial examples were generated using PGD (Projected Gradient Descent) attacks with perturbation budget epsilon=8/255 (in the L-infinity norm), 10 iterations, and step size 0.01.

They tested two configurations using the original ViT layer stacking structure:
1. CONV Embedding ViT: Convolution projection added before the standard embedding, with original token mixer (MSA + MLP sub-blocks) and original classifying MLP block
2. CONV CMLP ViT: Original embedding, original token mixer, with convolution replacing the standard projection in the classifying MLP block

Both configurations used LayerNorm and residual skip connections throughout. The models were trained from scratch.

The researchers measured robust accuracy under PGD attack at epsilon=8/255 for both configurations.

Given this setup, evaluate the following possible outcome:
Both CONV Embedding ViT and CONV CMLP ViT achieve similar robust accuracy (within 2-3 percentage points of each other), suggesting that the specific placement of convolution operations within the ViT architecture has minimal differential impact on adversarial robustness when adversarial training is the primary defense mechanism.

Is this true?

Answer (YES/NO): YES